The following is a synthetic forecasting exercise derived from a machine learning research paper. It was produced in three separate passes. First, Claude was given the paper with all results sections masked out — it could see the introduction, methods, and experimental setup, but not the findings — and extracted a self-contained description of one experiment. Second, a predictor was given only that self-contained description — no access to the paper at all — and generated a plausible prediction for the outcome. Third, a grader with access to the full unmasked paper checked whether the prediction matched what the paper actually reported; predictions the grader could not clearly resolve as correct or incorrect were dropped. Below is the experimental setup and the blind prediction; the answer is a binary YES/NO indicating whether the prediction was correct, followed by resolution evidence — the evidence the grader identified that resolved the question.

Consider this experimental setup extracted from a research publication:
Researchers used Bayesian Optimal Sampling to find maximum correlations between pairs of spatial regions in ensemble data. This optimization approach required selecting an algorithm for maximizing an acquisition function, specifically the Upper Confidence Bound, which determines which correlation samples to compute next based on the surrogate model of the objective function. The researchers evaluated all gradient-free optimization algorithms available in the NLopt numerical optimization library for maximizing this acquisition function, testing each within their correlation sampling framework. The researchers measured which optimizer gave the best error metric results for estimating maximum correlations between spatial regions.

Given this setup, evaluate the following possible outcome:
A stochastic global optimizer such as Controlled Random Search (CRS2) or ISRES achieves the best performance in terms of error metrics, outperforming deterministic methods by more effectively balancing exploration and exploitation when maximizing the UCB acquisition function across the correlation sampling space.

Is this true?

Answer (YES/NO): NO